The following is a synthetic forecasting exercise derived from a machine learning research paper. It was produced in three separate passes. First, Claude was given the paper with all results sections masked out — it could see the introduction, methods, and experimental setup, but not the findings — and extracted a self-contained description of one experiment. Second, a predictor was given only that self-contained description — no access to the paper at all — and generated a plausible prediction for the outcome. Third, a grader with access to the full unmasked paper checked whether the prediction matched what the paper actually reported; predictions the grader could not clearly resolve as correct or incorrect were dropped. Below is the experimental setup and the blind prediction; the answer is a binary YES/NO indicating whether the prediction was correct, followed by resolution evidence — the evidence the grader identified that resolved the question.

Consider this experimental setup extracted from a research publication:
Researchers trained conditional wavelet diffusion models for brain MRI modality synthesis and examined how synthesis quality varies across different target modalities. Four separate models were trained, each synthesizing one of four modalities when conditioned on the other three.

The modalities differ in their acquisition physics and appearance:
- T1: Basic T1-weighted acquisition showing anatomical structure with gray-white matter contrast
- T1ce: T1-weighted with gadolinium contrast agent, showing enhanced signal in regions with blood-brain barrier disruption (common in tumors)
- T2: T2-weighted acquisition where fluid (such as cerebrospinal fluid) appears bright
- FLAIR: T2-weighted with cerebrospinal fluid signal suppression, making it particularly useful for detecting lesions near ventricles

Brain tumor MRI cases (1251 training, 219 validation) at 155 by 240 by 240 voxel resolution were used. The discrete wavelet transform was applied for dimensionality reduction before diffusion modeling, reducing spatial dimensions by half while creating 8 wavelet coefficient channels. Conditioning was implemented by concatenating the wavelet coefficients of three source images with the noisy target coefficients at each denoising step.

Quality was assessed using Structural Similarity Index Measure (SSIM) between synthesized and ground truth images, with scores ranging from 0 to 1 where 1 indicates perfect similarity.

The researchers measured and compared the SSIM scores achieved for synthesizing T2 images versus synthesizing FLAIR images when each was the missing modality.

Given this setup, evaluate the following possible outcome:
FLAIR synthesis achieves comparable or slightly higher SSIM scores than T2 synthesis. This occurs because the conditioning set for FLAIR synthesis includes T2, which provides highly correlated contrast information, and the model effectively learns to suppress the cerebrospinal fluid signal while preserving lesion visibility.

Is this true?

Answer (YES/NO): NO